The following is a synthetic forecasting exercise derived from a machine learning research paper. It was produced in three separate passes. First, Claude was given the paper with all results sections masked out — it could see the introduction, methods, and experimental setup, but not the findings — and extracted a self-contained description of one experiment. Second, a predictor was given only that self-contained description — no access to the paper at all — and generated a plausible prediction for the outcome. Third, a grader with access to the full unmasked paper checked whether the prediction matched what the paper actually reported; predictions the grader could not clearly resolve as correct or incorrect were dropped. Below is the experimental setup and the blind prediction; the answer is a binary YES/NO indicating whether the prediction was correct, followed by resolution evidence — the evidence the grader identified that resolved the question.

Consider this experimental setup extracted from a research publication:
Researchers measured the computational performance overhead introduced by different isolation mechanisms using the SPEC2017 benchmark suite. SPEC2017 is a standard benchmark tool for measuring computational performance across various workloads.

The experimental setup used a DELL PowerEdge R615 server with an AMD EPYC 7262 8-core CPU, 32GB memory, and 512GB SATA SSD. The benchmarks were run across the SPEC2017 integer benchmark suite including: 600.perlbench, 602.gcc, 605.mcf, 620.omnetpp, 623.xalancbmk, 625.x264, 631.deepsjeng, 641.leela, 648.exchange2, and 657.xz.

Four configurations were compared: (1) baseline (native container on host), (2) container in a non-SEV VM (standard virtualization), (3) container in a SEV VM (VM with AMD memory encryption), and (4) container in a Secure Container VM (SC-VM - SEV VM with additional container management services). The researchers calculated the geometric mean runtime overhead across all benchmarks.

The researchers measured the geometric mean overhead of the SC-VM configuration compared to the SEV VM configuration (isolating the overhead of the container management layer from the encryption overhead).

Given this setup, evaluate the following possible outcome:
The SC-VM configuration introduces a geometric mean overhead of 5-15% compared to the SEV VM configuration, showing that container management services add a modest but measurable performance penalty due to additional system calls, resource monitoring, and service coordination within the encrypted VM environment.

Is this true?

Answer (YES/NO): NO